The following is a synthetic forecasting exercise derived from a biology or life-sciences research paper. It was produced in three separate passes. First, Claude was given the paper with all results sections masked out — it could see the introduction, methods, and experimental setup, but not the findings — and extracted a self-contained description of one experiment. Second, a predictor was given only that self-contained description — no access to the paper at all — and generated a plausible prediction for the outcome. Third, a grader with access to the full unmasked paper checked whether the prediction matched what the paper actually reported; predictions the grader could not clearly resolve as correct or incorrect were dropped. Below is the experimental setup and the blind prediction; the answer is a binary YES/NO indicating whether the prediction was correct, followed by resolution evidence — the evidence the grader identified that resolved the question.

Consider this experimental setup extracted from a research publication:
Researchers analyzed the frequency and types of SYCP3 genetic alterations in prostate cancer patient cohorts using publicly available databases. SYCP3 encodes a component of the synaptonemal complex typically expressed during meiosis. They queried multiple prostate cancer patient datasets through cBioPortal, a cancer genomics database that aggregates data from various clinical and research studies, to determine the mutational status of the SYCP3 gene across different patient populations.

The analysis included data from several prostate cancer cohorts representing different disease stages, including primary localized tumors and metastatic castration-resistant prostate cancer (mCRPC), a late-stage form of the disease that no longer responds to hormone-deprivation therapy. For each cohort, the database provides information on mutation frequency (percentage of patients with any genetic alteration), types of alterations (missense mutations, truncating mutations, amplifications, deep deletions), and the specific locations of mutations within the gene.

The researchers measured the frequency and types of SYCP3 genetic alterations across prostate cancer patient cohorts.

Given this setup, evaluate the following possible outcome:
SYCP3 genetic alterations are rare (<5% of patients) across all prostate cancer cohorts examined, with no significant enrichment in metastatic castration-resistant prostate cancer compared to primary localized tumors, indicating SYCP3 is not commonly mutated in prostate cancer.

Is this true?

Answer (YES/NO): NO